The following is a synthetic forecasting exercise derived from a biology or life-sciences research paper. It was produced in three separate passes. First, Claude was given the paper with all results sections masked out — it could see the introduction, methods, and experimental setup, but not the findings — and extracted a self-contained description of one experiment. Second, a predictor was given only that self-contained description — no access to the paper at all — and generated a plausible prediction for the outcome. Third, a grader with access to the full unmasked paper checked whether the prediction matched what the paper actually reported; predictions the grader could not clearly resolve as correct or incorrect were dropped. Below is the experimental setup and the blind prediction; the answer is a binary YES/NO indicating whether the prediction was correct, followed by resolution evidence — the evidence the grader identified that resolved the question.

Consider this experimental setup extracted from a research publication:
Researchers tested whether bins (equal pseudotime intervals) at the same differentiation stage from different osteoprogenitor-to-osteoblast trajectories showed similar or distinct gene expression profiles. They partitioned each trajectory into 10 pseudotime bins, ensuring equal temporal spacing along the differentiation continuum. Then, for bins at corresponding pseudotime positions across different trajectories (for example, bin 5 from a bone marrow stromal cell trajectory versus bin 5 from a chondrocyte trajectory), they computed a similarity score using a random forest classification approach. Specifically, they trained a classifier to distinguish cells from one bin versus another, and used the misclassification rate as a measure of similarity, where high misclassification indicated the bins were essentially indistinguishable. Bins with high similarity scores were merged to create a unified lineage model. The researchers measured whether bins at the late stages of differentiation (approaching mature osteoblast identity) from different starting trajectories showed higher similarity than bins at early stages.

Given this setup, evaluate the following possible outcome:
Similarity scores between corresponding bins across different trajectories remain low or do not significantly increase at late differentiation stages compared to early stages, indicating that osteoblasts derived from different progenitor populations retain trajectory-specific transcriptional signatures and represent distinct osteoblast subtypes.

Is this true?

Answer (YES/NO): NO